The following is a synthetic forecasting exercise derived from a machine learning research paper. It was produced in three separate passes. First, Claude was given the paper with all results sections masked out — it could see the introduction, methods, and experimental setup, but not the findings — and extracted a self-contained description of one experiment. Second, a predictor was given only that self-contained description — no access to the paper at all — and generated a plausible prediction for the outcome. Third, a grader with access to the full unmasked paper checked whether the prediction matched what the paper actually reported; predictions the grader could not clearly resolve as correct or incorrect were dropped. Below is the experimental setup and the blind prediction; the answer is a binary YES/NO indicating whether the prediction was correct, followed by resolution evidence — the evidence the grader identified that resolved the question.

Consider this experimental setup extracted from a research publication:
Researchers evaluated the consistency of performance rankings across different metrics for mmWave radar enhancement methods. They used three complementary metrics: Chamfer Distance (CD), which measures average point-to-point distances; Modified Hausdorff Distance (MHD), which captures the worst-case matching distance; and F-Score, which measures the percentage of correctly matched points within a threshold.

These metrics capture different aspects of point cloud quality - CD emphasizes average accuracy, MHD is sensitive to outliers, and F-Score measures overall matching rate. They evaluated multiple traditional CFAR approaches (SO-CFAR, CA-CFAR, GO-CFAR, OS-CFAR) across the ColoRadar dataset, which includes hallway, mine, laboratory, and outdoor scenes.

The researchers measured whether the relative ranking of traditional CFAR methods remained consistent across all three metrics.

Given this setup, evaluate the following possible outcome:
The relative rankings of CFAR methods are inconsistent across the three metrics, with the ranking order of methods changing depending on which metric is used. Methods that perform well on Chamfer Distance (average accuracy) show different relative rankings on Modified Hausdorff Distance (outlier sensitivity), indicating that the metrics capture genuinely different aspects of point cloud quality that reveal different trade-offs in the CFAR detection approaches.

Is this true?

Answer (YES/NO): YES